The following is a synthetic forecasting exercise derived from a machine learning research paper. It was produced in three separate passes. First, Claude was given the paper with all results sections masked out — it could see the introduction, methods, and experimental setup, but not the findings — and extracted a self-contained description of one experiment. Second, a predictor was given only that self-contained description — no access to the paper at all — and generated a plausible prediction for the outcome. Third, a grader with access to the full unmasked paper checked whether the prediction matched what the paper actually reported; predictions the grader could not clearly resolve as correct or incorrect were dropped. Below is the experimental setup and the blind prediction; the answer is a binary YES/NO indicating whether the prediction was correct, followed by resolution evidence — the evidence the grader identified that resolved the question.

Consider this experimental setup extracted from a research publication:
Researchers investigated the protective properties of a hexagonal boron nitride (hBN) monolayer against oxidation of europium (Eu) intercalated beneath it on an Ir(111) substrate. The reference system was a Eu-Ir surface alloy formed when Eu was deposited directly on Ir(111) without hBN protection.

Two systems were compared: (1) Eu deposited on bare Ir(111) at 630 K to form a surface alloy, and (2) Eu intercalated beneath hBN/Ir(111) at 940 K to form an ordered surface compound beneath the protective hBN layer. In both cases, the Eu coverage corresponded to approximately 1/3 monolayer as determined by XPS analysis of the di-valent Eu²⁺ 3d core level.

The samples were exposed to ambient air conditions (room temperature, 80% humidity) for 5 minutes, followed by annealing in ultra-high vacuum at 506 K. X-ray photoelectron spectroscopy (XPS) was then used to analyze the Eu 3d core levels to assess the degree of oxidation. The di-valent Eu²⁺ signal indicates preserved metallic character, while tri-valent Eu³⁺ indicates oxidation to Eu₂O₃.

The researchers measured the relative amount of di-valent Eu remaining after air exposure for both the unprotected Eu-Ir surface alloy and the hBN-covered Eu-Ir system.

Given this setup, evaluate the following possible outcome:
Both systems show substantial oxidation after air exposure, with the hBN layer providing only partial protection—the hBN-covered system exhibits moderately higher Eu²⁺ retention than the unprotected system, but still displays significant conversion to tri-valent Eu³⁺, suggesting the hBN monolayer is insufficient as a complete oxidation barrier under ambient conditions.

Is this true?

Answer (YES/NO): YES